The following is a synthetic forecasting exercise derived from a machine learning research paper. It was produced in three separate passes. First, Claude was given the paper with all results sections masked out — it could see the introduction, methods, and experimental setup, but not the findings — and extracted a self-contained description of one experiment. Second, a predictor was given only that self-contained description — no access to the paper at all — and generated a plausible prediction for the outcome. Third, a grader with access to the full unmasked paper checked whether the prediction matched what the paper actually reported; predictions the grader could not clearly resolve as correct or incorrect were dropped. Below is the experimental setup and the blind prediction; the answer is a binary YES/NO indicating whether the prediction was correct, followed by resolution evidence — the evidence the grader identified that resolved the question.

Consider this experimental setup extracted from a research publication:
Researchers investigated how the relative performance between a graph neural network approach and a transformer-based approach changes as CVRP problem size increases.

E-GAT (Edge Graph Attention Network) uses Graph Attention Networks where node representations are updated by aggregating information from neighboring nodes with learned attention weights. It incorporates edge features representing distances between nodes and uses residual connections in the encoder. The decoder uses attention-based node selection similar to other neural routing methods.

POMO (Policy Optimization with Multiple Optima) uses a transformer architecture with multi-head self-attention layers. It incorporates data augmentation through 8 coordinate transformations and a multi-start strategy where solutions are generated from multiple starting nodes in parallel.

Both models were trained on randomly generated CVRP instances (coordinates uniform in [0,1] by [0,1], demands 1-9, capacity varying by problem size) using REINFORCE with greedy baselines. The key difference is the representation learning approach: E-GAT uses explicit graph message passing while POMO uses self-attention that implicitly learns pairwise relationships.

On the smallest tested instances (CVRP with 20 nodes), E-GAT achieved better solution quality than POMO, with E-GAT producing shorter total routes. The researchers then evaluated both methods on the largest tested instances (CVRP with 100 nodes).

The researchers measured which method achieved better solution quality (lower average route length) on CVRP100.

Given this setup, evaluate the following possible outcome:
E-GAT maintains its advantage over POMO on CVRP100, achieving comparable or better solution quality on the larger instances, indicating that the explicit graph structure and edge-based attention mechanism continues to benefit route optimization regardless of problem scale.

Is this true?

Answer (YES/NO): NO